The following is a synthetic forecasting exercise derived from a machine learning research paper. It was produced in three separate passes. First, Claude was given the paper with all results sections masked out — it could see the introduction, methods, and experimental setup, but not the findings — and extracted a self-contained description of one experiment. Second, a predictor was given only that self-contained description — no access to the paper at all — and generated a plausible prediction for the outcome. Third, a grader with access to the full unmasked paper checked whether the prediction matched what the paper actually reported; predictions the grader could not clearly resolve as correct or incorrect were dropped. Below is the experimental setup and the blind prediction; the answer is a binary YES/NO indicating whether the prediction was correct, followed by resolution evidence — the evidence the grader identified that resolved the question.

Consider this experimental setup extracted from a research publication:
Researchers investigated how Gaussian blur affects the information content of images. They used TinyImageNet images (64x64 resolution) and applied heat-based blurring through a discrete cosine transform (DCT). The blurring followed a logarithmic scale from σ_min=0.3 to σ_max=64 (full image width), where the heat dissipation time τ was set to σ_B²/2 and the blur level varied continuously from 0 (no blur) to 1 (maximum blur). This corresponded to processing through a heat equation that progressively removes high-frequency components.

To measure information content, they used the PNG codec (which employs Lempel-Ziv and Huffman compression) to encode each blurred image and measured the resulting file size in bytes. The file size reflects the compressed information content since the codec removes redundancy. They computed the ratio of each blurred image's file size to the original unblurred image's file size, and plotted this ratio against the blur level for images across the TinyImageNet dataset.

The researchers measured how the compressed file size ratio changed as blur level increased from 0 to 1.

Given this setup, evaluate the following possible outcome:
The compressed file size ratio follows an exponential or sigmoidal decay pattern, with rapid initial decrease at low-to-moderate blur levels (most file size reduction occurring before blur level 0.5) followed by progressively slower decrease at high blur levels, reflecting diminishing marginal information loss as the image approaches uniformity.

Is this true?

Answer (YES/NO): NO